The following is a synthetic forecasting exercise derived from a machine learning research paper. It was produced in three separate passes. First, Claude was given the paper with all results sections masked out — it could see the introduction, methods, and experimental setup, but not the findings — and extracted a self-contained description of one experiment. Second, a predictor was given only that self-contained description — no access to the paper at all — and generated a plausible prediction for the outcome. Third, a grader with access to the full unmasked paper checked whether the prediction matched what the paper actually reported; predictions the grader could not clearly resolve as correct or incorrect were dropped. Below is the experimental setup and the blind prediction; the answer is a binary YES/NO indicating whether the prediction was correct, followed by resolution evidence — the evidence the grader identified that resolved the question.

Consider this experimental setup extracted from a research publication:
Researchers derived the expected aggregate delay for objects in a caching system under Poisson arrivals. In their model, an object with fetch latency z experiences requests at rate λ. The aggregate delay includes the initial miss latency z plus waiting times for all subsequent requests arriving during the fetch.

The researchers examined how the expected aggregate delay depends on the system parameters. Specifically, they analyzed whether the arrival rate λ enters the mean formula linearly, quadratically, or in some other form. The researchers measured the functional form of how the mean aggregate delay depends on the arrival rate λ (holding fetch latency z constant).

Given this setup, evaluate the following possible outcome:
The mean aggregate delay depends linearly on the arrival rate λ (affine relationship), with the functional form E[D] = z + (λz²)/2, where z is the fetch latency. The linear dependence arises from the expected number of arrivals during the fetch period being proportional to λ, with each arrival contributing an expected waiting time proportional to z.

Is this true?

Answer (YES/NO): YES